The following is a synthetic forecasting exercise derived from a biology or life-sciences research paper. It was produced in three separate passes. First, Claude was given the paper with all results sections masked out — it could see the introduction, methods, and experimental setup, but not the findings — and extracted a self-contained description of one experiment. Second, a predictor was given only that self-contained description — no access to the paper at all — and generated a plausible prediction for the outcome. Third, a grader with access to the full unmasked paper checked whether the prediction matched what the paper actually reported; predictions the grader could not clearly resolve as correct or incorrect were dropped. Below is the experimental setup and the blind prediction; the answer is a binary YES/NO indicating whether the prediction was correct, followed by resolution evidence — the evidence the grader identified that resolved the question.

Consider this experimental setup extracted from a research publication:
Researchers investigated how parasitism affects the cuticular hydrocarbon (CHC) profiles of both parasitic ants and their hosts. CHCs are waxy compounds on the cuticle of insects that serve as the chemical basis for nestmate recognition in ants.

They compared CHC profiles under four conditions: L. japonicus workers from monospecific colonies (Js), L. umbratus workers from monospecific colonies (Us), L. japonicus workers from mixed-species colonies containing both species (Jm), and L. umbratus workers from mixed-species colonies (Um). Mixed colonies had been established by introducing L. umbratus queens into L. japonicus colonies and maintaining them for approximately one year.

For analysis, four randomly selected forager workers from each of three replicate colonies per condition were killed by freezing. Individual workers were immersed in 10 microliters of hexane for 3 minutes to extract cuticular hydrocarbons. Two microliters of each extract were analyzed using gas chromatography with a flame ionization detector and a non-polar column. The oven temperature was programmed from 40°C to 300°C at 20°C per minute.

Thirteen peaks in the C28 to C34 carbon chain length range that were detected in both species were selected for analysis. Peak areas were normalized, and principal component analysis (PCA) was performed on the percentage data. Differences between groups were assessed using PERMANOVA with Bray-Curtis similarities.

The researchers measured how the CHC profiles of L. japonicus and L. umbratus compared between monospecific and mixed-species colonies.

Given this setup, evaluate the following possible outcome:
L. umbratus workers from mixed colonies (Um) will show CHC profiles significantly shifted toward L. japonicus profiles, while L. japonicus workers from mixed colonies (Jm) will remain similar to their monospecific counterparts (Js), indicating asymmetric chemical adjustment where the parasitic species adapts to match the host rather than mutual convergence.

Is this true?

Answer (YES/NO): YES